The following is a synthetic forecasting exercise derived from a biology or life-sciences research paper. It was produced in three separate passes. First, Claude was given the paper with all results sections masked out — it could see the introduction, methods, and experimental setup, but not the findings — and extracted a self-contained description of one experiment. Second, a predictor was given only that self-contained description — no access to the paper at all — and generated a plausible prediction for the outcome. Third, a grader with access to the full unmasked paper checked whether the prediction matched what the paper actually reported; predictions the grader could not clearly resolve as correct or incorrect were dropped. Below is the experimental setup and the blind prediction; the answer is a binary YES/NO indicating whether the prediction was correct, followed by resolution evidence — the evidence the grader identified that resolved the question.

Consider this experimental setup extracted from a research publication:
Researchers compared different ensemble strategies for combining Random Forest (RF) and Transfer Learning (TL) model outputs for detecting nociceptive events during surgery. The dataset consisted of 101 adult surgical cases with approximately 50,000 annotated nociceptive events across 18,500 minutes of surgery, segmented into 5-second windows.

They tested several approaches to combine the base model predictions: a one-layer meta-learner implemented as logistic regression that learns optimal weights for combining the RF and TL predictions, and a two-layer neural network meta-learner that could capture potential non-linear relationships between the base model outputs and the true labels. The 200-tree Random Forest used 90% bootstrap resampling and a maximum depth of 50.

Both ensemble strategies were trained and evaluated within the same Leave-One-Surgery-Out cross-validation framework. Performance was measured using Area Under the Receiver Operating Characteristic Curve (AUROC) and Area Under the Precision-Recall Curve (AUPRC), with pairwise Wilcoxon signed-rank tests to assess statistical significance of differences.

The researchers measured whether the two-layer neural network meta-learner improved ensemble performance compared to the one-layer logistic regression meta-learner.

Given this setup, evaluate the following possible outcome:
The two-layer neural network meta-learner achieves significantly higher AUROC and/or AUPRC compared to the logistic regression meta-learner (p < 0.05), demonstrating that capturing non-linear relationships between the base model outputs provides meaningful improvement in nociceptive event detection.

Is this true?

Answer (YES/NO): NO